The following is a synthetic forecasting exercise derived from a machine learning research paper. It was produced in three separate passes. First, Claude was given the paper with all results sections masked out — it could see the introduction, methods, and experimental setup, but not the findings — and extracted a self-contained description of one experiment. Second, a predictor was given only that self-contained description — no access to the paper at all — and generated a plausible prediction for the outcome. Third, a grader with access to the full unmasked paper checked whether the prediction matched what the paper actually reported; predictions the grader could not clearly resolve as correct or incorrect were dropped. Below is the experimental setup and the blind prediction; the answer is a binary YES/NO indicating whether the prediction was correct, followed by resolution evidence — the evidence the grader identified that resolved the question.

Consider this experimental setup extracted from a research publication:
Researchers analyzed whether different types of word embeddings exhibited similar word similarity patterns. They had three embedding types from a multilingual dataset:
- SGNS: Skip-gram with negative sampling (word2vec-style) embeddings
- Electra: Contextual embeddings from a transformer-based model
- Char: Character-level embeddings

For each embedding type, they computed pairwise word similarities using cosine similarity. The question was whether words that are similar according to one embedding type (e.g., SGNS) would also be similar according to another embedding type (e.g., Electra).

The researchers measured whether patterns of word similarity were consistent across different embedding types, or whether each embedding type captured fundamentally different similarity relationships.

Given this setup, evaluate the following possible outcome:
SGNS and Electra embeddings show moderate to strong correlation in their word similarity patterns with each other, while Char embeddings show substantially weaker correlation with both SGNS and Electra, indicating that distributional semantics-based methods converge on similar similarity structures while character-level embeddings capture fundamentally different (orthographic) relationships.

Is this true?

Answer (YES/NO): NO